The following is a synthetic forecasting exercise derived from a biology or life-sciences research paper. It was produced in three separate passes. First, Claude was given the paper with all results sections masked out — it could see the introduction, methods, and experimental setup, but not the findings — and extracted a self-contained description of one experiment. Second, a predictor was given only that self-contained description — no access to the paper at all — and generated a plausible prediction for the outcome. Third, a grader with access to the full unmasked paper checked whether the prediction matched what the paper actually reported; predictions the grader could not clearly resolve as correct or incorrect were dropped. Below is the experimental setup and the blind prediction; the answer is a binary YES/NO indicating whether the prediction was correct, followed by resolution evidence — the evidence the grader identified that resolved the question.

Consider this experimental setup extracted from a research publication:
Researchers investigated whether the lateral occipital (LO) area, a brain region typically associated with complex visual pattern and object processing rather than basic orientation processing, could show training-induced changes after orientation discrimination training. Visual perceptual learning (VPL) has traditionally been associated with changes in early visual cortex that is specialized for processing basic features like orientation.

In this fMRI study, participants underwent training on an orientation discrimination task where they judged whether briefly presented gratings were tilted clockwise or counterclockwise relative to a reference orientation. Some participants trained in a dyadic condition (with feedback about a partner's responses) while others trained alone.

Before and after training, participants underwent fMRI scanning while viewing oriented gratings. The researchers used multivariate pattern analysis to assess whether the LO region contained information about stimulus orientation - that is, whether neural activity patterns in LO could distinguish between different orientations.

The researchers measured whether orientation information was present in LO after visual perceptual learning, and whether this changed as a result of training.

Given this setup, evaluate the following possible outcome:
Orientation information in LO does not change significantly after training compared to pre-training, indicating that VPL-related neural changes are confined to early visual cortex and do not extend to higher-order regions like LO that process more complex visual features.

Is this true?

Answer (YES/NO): NO